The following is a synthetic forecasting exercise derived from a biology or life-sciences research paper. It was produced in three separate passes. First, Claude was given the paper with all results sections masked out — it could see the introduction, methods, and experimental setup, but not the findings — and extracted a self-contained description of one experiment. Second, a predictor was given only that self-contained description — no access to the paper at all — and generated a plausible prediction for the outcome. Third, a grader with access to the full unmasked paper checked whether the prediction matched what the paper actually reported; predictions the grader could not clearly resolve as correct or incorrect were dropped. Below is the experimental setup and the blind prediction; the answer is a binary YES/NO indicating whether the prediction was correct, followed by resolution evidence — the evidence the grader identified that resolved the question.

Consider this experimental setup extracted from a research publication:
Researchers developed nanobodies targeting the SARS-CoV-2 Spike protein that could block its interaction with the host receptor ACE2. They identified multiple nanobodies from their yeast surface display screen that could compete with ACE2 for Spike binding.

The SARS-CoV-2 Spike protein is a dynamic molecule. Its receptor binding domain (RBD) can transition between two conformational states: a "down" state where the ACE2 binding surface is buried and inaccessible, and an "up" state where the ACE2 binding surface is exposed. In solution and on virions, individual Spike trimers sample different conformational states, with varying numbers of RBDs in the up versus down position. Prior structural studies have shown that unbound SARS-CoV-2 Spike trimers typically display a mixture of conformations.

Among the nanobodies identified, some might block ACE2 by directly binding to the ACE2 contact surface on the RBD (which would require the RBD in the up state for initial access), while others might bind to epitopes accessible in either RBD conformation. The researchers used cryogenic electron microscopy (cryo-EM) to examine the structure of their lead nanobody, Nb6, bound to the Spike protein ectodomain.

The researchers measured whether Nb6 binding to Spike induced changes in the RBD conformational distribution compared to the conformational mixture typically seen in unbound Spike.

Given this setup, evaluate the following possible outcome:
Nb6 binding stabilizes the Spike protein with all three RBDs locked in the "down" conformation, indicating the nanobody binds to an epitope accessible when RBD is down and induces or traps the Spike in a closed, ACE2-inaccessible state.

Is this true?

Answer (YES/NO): YES